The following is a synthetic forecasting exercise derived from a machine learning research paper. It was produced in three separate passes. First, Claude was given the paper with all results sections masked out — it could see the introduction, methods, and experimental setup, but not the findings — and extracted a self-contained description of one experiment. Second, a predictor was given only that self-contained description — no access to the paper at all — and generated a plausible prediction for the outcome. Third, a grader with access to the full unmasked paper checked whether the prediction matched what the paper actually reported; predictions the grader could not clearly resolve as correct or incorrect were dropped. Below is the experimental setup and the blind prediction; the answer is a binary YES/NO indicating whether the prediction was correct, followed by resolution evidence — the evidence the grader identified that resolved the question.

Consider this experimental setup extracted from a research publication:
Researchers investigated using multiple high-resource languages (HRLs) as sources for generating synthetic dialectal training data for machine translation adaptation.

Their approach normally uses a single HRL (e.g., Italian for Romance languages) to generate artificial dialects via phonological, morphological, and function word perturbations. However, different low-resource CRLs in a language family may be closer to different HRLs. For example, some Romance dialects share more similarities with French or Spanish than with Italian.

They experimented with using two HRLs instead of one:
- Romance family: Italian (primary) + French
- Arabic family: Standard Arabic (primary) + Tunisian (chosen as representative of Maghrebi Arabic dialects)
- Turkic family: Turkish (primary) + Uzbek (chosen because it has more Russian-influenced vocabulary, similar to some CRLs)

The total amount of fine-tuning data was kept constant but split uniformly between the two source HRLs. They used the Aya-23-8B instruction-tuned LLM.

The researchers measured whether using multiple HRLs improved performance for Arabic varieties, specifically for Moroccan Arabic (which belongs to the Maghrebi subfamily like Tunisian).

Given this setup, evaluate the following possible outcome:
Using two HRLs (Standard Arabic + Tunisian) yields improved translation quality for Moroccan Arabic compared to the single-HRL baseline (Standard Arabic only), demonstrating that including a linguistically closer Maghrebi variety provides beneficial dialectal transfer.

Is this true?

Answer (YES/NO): YES